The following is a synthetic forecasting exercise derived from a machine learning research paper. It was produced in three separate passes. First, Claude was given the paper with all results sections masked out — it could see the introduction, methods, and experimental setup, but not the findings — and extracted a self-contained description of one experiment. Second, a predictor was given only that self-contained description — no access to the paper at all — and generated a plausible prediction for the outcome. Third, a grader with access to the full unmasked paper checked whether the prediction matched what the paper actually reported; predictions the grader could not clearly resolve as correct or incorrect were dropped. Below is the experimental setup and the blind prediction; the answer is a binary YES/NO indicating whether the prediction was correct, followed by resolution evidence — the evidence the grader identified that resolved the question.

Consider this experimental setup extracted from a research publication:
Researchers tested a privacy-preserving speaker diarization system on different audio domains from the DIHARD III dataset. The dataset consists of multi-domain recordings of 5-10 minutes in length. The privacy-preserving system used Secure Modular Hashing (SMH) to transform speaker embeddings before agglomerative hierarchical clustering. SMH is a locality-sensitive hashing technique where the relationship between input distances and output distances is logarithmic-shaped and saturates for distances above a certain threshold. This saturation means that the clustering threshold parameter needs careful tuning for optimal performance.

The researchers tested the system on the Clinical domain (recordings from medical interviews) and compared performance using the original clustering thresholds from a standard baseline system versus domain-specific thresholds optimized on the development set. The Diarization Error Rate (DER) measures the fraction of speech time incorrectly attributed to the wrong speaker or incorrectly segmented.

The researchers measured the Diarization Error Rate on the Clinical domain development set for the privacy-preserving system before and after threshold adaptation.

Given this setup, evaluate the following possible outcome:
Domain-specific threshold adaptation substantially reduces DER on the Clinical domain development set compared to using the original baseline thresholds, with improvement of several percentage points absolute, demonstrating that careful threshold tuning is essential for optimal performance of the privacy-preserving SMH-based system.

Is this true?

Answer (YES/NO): YES